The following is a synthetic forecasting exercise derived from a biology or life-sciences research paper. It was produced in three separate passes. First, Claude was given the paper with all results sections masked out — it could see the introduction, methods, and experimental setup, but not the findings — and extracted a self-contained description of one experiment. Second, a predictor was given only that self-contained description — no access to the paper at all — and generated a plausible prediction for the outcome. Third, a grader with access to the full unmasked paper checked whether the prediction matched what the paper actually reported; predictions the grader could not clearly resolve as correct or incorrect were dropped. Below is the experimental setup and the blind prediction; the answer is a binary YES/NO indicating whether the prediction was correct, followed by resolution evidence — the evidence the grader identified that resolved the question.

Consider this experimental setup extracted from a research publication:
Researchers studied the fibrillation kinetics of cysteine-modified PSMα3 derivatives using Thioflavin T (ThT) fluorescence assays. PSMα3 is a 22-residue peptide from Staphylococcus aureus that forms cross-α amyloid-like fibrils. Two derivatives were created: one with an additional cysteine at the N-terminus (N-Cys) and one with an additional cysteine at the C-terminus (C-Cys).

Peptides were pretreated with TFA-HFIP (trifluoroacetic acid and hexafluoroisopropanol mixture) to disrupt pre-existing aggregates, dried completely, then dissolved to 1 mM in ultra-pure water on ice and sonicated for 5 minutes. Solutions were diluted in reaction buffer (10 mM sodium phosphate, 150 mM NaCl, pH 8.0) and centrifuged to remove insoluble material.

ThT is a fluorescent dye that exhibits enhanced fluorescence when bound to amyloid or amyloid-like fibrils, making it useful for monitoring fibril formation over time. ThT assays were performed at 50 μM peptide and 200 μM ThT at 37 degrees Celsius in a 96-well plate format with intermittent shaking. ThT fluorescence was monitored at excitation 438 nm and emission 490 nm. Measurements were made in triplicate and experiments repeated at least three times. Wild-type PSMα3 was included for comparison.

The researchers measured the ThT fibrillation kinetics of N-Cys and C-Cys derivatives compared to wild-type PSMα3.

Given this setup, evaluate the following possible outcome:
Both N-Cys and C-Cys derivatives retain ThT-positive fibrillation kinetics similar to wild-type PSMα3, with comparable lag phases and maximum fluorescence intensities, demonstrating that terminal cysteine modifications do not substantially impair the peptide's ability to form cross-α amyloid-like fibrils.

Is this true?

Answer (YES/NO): NO